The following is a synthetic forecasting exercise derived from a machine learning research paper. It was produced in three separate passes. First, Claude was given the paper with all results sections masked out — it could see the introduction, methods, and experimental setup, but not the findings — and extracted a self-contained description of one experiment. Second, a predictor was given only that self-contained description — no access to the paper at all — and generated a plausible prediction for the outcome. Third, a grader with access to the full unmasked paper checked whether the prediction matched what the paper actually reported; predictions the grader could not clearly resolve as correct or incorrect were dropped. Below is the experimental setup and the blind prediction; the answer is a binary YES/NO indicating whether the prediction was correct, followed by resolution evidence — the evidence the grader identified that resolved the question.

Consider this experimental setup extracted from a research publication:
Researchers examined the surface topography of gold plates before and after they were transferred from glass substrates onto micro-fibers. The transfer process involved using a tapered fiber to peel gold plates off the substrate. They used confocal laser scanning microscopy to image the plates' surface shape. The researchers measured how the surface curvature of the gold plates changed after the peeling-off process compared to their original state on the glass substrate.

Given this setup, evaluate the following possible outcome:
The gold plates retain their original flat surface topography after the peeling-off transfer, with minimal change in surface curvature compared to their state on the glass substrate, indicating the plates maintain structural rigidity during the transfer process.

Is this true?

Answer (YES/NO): NO